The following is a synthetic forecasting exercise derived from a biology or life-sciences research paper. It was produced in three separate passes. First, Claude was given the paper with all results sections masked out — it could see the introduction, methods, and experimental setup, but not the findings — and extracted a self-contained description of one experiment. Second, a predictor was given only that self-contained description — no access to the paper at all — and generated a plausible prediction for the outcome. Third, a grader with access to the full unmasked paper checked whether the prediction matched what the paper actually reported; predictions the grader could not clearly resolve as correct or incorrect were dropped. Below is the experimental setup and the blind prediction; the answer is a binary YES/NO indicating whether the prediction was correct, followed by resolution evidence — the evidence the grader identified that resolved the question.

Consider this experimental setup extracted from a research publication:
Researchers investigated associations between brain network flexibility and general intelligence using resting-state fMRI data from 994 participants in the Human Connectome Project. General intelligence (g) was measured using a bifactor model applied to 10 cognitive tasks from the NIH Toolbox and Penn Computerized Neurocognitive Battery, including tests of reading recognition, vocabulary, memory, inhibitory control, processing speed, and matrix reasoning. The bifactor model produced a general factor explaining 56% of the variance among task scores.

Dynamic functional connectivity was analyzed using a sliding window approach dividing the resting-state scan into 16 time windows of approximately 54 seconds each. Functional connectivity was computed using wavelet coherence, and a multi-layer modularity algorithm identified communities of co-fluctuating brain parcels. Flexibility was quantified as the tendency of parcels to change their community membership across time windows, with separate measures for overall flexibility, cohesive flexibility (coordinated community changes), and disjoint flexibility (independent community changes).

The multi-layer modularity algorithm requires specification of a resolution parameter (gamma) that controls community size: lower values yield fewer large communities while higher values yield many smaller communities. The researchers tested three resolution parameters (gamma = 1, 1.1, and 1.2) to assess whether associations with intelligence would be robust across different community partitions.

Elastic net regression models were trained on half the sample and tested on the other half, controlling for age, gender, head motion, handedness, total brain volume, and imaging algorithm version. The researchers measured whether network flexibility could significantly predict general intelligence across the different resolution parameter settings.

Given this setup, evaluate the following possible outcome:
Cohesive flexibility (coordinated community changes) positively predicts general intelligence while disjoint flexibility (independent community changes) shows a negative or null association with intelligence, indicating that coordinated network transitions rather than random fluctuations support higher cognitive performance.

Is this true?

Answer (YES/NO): NO